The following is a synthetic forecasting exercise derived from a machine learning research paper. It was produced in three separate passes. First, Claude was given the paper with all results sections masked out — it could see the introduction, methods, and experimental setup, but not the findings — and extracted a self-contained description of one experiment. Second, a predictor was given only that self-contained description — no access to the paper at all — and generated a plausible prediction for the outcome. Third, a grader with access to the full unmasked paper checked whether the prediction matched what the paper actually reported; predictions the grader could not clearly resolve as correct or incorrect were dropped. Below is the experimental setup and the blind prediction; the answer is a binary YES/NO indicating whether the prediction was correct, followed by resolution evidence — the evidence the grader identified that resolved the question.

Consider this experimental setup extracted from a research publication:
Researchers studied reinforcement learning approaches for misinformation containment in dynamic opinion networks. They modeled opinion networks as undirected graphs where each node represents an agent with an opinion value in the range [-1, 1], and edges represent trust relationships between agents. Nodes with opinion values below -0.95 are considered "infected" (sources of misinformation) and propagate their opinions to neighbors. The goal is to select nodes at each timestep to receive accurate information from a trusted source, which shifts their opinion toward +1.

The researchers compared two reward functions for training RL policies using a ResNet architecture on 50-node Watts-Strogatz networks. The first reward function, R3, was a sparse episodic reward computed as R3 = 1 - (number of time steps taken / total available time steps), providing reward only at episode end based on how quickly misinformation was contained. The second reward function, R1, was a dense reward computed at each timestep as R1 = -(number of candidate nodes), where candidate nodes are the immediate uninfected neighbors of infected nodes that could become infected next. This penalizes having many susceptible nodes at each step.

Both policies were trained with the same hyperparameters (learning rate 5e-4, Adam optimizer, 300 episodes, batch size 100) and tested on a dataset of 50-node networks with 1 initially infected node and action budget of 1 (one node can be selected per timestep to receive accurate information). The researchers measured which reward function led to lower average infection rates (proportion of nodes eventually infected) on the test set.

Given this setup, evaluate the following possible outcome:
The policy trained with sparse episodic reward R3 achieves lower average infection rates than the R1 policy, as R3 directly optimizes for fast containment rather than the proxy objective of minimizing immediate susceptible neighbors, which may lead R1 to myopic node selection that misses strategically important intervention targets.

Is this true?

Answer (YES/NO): NO